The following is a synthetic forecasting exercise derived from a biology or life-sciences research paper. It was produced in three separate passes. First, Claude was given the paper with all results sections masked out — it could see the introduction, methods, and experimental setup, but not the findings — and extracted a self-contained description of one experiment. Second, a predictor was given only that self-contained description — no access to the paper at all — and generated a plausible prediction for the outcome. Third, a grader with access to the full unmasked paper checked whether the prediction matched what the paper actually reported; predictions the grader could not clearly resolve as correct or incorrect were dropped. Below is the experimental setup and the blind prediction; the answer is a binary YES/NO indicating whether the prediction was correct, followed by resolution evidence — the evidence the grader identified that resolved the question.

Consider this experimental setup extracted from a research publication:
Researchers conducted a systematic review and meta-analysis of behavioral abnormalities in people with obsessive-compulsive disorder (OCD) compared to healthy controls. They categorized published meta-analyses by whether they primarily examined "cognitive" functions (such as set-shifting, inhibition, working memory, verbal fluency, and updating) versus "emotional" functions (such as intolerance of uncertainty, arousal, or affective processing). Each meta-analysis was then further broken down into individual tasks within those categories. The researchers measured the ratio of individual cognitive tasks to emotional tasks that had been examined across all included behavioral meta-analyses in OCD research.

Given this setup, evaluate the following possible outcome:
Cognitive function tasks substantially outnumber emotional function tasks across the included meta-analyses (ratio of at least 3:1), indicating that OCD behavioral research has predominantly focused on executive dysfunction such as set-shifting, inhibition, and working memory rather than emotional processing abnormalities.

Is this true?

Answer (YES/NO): YES